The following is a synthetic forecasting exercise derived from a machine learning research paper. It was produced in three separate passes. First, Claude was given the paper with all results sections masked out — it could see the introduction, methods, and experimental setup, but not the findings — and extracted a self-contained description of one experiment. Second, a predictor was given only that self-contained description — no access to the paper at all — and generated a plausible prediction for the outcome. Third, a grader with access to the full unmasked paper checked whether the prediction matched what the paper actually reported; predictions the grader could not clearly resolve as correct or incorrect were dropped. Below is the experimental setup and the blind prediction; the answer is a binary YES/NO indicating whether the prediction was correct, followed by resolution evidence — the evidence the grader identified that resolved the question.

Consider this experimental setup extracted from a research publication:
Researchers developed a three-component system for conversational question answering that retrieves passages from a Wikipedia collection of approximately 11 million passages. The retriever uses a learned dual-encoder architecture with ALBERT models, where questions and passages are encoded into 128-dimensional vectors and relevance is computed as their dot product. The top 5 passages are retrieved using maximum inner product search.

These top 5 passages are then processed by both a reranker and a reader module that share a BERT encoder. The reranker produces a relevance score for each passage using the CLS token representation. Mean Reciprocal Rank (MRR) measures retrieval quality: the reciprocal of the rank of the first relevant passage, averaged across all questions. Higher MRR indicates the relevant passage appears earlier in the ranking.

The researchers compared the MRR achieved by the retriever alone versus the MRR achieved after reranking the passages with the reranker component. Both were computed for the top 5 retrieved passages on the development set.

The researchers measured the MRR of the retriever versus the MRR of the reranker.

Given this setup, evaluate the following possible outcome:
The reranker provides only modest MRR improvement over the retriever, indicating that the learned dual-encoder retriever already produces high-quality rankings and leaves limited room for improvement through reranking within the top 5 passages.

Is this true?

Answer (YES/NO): NO